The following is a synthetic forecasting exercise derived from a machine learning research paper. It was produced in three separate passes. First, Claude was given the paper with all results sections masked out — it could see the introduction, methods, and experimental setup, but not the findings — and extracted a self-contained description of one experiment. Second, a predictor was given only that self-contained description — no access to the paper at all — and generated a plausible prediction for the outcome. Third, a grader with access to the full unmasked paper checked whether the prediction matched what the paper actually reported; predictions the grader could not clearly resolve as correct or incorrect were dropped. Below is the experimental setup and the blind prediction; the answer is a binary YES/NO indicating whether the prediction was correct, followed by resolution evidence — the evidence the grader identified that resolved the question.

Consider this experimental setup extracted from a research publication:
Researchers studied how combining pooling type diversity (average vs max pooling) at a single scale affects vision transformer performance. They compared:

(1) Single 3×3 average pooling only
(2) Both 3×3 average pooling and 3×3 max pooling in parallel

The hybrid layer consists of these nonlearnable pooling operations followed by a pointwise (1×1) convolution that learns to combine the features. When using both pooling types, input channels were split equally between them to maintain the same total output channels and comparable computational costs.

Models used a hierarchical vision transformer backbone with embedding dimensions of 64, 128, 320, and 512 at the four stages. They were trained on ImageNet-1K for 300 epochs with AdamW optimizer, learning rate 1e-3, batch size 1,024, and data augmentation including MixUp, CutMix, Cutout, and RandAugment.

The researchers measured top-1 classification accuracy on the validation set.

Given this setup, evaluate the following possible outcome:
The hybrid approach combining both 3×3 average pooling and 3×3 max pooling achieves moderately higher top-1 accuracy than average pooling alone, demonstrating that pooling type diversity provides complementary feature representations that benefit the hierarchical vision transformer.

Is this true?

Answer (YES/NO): YES